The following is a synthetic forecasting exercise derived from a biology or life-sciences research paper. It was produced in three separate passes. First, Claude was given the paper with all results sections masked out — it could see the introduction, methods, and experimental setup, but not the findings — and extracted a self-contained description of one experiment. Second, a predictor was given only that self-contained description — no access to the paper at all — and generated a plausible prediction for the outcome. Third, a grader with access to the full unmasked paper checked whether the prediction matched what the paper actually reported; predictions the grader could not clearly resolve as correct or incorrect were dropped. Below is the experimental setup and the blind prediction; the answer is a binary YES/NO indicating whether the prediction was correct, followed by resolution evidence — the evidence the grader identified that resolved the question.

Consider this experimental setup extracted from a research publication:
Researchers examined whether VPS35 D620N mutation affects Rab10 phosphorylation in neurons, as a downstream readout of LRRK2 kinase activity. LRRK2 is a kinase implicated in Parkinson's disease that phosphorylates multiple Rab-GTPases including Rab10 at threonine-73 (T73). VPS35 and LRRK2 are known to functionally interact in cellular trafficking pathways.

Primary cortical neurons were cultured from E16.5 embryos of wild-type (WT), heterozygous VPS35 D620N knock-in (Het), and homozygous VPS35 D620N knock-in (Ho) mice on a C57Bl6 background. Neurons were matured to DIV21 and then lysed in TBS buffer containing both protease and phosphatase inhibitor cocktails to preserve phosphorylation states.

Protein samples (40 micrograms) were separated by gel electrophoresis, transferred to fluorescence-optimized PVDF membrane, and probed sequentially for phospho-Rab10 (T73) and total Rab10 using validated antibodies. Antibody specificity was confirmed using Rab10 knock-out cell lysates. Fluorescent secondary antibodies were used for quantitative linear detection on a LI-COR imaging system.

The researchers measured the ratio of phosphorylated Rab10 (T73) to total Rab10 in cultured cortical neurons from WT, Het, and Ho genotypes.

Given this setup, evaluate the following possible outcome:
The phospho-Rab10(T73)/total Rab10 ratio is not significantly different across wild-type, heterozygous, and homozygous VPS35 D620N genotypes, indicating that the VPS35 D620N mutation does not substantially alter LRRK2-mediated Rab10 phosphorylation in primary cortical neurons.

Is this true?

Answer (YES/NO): NO